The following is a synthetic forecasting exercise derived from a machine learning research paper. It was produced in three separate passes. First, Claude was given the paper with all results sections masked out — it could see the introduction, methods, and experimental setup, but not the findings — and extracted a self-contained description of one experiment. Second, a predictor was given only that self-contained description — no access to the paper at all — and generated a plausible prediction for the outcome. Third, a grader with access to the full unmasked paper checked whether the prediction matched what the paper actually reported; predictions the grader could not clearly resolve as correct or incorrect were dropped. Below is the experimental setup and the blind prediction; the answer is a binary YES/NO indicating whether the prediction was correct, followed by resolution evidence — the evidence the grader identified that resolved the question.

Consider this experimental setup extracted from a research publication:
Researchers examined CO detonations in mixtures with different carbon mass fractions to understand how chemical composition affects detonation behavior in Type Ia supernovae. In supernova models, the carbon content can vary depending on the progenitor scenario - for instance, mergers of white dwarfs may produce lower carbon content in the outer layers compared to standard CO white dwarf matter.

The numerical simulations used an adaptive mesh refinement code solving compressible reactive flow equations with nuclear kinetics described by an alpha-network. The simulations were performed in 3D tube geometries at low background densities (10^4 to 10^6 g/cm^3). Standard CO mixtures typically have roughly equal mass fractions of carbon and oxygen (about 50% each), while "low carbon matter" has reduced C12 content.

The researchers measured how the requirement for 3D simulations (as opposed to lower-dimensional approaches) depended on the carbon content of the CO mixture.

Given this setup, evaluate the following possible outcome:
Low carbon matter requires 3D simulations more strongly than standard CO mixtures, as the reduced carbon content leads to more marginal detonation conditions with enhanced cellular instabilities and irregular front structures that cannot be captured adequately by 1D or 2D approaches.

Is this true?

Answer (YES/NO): NO